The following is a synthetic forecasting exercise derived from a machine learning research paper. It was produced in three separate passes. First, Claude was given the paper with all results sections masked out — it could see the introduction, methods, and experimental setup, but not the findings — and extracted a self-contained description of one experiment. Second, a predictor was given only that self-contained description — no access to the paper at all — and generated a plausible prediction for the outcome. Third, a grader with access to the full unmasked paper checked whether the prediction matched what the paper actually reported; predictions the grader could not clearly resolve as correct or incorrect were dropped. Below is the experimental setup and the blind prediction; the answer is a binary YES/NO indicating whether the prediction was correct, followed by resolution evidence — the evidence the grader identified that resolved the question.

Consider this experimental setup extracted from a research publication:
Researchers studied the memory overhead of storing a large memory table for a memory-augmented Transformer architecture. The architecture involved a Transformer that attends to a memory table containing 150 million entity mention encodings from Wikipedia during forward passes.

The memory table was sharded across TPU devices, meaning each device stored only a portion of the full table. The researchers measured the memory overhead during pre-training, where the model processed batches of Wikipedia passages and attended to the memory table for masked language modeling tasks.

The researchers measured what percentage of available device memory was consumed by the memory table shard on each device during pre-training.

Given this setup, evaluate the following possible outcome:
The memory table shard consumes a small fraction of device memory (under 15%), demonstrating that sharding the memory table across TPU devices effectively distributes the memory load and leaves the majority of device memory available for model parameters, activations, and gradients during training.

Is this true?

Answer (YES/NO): YES